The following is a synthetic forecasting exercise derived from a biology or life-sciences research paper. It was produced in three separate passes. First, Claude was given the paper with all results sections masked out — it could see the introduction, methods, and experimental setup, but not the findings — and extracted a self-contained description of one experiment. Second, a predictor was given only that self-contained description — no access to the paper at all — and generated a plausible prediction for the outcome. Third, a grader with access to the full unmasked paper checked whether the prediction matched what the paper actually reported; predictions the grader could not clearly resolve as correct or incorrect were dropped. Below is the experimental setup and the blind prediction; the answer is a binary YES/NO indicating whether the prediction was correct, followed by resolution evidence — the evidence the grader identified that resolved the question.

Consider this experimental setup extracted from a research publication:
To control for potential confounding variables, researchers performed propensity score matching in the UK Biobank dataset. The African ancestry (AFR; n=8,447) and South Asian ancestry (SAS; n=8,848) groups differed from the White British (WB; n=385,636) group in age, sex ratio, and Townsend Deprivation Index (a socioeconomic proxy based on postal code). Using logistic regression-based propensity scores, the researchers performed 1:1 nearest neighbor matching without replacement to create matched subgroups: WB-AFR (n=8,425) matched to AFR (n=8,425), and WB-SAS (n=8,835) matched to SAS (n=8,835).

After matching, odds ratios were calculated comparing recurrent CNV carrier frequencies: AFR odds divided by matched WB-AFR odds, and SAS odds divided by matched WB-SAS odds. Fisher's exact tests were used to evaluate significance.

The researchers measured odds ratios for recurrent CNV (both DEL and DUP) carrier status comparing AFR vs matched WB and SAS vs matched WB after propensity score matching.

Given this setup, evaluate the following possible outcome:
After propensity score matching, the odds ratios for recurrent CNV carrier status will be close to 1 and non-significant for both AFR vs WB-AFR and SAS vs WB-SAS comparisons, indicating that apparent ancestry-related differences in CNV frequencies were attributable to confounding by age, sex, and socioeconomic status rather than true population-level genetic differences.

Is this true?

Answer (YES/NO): NO